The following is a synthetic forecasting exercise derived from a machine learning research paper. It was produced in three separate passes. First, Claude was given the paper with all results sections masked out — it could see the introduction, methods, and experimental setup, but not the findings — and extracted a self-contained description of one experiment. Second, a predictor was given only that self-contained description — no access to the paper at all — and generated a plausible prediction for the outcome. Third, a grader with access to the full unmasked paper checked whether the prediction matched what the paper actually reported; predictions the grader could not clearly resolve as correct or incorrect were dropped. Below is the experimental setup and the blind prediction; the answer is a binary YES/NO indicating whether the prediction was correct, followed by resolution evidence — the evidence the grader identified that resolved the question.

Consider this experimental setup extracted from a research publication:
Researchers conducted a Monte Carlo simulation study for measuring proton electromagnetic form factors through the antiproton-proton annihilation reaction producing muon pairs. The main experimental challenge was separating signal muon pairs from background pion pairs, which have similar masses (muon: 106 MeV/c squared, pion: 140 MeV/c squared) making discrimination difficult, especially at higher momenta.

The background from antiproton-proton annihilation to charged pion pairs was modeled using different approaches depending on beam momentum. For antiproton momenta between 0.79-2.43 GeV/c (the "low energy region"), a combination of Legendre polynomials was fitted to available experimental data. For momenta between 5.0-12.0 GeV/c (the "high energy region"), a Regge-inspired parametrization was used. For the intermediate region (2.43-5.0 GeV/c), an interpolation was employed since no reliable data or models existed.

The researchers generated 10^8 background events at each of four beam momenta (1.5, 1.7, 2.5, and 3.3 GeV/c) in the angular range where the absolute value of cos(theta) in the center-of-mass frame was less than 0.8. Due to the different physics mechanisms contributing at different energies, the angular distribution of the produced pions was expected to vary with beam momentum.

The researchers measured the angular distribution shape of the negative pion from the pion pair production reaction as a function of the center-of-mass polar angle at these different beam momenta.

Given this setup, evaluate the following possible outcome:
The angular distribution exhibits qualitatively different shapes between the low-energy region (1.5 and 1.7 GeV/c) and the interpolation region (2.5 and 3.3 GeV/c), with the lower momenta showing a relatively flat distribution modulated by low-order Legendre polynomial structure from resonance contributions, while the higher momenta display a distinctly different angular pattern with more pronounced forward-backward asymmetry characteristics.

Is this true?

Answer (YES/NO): NO